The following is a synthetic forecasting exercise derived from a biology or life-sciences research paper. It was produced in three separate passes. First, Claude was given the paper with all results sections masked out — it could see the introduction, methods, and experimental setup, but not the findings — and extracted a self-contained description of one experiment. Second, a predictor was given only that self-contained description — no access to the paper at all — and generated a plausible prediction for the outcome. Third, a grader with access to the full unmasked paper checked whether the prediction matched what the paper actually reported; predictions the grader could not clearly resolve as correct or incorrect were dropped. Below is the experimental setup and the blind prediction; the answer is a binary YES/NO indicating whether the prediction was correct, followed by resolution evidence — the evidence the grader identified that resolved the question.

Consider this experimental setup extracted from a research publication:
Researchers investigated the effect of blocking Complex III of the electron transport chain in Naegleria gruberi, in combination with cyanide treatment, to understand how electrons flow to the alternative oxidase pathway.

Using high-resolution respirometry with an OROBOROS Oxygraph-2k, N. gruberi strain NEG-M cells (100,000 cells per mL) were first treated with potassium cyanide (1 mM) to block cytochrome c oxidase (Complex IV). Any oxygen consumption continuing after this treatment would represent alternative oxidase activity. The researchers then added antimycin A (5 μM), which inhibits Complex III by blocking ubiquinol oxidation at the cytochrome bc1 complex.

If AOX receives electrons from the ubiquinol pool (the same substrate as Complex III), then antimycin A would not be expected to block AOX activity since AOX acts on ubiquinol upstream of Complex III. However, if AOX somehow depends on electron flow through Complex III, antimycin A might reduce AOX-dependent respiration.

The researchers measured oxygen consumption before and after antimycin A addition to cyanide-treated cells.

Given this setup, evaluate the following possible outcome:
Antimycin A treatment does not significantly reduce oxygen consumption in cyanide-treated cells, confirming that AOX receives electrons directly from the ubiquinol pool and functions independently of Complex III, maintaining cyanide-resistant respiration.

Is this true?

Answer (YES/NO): YES